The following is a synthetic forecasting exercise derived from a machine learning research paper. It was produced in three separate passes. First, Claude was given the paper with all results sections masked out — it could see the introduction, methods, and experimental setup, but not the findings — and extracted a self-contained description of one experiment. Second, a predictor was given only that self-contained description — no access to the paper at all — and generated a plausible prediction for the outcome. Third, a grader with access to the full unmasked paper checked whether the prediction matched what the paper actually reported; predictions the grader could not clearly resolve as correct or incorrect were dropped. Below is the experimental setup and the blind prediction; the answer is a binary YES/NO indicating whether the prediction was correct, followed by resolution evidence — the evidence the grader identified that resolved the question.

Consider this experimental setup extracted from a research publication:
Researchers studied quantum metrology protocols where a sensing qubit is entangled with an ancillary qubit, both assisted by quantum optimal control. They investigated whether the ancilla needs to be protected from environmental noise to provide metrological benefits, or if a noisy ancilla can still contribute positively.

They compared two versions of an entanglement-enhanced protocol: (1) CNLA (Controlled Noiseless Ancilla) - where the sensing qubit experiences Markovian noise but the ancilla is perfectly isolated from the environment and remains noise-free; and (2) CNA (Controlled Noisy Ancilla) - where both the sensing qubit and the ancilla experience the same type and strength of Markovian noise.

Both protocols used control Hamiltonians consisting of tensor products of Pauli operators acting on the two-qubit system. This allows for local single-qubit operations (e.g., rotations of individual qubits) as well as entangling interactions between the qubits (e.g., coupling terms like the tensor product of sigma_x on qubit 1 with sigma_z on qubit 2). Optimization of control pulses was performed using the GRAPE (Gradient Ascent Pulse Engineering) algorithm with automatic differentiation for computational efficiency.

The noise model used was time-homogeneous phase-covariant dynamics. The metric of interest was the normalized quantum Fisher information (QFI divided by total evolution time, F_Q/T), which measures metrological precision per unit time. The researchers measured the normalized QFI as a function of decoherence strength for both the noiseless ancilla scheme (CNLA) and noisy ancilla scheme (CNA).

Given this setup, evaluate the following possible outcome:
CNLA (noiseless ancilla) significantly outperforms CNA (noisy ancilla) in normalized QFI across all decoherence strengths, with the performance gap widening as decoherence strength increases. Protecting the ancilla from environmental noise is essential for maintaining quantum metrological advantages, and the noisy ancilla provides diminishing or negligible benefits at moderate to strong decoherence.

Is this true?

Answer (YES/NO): NO